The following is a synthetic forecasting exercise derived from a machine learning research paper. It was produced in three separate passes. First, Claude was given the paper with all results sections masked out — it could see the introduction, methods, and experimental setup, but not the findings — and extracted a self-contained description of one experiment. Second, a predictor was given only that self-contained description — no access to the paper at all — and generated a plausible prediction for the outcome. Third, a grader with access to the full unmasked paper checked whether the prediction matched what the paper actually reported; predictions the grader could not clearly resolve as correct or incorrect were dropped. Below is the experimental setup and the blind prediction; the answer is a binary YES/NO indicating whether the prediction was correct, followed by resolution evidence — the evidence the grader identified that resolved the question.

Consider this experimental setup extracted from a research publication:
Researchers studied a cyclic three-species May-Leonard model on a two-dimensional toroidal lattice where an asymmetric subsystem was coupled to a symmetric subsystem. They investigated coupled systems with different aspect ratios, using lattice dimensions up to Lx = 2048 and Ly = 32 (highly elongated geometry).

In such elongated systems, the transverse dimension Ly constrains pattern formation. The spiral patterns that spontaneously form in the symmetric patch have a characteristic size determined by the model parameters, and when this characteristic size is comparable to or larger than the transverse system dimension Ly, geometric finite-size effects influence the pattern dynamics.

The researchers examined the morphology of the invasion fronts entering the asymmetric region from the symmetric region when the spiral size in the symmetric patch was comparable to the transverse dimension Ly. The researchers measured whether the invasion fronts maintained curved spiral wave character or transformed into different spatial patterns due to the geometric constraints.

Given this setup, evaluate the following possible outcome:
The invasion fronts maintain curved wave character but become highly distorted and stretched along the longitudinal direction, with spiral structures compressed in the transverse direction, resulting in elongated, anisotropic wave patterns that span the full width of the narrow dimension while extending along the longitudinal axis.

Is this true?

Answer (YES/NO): NO